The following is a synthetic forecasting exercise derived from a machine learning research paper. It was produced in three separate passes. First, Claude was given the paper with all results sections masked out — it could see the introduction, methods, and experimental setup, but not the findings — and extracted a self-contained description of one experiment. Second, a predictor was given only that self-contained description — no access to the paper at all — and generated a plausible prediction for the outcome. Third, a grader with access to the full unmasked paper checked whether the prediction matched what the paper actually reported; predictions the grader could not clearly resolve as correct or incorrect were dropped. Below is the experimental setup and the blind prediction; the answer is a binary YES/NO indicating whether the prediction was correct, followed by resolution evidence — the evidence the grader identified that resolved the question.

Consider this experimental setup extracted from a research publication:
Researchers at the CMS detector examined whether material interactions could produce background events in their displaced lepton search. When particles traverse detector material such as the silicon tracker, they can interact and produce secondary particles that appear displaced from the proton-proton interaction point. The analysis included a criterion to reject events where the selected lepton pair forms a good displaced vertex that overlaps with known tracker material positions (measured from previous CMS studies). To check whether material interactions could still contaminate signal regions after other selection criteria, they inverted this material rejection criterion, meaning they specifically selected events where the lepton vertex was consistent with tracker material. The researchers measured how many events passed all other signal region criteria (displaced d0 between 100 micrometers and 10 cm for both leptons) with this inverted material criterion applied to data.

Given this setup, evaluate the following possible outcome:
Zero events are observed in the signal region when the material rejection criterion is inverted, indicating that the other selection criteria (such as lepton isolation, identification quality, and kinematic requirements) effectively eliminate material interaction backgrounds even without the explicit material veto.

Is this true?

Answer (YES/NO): YES